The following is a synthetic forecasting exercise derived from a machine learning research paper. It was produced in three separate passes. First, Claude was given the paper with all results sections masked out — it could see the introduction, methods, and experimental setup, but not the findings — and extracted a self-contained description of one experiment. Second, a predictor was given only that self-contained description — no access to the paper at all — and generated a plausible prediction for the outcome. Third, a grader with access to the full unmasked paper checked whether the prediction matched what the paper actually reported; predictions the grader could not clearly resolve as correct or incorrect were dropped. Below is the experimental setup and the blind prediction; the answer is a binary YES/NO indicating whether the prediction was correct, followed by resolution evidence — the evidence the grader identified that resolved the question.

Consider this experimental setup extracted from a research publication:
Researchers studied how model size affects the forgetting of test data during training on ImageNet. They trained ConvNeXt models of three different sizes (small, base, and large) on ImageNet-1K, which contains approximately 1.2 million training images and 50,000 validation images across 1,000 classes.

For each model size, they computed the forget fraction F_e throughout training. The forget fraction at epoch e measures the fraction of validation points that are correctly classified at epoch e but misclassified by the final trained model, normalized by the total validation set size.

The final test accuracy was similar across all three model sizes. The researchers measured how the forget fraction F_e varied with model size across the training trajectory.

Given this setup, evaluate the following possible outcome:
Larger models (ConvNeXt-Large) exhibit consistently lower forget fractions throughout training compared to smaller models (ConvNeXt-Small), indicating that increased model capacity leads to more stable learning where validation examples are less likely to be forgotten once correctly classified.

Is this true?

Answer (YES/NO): NO